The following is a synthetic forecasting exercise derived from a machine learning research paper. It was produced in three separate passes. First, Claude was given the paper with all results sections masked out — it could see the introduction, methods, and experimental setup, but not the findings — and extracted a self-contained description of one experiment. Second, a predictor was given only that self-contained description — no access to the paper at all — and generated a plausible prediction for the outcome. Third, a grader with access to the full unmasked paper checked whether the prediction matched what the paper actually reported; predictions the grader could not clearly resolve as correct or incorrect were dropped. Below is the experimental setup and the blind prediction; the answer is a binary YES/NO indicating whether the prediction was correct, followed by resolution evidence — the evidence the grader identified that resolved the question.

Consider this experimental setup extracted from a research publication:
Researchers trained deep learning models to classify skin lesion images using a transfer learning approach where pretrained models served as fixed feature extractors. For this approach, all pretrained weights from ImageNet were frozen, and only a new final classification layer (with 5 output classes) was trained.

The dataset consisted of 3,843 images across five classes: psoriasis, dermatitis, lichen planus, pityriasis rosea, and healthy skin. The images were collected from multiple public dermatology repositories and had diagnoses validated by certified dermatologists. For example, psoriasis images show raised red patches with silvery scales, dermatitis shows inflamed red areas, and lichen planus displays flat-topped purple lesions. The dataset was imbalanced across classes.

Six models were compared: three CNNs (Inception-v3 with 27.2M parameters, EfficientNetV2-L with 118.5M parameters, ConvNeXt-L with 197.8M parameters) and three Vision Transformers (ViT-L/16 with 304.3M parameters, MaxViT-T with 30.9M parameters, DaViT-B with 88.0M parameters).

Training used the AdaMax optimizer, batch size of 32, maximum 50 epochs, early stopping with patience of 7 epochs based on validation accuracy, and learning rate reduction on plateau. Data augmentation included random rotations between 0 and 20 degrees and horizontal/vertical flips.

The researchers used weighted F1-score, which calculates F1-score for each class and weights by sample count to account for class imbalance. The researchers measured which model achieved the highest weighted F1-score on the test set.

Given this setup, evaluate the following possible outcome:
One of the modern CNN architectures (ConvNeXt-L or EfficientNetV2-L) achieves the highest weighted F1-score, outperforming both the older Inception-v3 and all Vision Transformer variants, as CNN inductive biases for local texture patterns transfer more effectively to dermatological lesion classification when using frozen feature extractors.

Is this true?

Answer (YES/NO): NO